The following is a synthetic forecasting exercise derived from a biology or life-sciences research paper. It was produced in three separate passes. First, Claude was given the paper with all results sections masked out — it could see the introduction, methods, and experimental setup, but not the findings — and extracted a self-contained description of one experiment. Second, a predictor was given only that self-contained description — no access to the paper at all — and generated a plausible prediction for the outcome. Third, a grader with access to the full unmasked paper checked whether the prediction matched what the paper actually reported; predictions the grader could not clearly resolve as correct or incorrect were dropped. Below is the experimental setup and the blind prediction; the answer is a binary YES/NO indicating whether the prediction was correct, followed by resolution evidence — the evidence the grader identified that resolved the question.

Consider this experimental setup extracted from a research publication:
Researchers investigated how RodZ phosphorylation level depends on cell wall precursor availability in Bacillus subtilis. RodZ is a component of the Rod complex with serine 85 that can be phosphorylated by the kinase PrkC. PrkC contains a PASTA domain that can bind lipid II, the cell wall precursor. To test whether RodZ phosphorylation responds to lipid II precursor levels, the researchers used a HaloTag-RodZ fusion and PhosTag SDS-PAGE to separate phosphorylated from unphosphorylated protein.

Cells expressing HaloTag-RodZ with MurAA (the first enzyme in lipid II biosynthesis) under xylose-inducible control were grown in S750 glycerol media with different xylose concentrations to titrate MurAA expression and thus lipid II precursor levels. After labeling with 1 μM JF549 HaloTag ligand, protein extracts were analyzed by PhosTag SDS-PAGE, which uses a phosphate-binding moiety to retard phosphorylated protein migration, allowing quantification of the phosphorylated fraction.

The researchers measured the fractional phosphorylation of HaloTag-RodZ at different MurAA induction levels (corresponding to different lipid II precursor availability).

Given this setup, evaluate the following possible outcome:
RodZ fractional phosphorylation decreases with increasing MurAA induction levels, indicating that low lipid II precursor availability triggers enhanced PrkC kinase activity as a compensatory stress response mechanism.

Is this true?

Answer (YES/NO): NO